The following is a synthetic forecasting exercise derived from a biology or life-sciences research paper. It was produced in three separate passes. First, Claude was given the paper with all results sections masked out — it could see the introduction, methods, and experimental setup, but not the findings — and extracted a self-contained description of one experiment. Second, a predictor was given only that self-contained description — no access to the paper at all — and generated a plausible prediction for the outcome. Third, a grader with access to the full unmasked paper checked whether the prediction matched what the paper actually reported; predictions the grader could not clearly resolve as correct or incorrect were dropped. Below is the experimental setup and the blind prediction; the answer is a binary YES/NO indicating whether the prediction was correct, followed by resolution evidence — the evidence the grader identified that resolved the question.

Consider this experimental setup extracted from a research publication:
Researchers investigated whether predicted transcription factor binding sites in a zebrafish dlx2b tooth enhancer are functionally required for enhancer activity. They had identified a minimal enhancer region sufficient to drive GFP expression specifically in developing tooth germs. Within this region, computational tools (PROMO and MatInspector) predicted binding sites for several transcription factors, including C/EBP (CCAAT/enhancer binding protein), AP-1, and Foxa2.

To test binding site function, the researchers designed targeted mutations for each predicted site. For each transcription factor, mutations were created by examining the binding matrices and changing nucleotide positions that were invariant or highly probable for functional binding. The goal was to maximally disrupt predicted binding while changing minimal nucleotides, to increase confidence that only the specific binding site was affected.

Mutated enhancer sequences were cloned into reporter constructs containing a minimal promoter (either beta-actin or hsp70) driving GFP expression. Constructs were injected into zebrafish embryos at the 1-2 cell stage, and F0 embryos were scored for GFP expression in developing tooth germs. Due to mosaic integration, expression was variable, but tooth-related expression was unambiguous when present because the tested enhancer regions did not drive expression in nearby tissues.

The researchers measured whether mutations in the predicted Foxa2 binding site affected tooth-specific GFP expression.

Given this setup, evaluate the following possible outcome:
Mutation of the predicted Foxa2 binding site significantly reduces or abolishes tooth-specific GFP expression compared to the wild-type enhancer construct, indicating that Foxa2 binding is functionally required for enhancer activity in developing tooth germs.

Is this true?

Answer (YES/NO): NO